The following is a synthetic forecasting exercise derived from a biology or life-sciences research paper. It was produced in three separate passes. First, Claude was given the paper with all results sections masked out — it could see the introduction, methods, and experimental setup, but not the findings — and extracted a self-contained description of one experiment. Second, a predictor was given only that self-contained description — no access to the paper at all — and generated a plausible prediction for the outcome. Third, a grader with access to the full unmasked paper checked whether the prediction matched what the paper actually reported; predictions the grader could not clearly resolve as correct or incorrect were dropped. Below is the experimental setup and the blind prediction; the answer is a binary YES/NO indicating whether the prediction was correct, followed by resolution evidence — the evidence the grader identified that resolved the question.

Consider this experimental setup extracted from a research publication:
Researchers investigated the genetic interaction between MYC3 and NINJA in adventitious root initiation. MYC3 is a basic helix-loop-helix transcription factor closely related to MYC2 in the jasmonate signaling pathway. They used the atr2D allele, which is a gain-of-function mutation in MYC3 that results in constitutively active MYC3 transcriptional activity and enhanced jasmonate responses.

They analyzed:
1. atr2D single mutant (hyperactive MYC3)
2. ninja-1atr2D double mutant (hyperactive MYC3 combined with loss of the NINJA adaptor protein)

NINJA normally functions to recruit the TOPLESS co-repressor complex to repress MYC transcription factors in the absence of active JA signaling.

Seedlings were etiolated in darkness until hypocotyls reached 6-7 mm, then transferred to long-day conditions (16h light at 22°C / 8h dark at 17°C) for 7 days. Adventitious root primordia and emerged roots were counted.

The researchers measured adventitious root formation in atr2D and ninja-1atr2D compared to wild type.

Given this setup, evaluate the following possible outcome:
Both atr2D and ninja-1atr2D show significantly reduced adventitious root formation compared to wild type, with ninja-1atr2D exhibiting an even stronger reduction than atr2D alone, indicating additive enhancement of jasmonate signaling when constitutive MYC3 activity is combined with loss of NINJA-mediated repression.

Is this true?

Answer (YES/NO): NO